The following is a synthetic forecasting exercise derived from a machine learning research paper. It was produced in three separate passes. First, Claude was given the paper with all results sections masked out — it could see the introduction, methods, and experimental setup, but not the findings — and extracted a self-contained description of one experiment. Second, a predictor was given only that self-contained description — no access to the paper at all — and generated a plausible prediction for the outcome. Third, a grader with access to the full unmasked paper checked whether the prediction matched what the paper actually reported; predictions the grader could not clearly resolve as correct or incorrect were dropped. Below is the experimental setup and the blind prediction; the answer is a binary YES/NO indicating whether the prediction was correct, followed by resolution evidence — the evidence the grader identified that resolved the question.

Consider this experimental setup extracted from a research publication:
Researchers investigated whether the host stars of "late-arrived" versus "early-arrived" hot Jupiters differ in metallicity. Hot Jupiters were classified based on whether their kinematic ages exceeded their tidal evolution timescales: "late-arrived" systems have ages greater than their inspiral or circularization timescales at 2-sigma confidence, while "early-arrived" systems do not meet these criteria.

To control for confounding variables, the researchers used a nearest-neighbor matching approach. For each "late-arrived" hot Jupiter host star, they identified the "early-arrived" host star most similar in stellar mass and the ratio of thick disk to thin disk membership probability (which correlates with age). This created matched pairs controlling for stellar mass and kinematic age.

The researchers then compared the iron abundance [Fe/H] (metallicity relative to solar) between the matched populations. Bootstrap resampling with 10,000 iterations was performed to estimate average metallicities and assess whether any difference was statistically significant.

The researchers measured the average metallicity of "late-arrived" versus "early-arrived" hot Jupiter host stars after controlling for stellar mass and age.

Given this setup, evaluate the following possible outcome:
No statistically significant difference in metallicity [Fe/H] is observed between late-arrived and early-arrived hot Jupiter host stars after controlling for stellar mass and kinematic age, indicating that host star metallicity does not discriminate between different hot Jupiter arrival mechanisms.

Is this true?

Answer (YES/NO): NO